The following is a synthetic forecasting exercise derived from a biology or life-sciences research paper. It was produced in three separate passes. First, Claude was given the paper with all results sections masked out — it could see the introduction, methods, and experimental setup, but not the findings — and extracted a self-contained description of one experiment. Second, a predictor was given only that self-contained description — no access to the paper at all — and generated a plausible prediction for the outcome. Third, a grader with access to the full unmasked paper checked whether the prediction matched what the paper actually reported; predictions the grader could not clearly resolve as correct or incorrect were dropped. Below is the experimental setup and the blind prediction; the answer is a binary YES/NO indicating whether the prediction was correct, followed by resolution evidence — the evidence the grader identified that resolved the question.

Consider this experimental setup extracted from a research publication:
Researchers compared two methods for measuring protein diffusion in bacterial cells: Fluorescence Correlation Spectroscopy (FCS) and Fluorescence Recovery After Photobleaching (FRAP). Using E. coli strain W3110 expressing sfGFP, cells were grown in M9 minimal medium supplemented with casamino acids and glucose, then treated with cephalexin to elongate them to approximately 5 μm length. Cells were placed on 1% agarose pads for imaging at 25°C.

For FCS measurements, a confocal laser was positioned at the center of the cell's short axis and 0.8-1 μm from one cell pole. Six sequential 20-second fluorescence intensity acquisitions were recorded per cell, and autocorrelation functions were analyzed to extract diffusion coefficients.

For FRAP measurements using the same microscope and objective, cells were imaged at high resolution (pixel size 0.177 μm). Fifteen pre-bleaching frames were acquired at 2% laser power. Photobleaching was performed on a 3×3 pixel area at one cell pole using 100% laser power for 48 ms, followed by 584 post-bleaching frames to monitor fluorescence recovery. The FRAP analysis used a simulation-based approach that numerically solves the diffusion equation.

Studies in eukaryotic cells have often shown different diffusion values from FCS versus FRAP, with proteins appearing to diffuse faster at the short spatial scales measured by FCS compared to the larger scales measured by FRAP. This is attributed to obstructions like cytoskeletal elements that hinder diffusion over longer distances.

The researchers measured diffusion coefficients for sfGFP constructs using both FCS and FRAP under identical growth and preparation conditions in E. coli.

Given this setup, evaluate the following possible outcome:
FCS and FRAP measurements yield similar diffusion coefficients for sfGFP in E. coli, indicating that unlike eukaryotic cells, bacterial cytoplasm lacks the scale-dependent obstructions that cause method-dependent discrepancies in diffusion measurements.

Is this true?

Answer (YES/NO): YES